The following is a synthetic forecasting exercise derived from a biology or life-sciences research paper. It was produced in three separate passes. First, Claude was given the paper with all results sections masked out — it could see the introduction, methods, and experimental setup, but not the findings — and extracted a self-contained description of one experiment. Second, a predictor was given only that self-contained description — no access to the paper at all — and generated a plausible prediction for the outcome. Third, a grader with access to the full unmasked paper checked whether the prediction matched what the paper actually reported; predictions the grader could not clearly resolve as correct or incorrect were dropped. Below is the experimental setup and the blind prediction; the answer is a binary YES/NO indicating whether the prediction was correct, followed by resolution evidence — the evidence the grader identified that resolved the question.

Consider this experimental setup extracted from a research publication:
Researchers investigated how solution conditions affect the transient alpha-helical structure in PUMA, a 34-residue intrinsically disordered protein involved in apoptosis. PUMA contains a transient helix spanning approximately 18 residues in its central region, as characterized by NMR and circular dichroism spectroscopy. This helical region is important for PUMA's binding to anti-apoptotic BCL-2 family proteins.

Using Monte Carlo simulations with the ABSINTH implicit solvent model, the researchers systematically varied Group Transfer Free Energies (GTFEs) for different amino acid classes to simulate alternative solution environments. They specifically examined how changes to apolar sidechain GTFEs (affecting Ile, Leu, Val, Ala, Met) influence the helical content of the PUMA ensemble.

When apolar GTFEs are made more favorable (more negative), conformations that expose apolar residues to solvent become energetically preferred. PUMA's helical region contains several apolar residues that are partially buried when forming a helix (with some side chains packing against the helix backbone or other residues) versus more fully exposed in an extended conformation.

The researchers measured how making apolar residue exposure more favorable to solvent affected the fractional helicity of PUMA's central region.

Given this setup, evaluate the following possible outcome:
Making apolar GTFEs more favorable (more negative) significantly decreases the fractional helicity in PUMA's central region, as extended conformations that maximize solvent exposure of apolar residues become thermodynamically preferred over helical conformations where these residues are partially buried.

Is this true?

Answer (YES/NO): NO